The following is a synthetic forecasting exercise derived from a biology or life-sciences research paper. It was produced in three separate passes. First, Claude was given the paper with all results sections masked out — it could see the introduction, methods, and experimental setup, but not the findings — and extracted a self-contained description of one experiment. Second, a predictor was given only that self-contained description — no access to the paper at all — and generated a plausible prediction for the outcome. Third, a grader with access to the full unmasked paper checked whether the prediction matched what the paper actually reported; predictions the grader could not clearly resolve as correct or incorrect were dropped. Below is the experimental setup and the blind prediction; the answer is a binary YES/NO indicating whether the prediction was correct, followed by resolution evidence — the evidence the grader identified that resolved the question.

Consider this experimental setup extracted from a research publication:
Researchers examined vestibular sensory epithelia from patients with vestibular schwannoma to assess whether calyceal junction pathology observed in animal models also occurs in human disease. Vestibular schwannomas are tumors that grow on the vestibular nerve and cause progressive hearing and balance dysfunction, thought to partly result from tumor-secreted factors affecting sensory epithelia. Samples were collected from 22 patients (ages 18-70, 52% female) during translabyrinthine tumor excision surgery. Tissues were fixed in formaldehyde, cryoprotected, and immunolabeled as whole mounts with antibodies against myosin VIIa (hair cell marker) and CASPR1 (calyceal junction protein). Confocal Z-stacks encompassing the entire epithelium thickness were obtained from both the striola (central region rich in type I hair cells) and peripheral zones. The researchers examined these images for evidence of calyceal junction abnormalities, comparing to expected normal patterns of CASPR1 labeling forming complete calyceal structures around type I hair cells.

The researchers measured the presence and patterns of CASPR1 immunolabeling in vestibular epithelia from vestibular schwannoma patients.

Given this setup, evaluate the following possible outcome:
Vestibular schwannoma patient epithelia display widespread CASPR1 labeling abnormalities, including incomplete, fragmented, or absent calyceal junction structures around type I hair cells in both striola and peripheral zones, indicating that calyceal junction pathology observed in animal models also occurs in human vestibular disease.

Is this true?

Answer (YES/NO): NO